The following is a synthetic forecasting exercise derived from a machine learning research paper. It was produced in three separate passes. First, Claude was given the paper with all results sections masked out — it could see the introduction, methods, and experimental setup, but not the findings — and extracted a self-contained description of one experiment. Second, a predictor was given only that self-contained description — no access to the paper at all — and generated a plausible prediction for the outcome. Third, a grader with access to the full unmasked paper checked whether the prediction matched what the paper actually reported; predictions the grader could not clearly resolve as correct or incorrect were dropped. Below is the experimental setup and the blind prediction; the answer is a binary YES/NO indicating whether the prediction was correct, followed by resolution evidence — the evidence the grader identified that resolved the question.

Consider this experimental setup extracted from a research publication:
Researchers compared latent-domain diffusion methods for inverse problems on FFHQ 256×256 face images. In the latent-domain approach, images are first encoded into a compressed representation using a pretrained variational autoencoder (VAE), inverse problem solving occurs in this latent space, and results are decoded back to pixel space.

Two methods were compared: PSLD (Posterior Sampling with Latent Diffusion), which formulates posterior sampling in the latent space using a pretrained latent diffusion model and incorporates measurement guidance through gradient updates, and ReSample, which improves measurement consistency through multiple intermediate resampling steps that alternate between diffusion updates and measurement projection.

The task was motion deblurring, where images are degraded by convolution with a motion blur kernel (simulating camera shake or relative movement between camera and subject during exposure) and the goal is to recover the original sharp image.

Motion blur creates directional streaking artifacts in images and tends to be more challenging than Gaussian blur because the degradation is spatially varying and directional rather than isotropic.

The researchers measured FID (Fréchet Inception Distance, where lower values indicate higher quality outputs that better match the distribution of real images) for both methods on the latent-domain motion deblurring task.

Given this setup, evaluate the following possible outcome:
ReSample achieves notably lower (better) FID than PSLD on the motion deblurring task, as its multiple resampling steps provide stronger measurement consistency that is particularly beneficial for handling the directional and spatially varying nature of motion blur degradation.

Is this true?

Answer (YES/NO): YES